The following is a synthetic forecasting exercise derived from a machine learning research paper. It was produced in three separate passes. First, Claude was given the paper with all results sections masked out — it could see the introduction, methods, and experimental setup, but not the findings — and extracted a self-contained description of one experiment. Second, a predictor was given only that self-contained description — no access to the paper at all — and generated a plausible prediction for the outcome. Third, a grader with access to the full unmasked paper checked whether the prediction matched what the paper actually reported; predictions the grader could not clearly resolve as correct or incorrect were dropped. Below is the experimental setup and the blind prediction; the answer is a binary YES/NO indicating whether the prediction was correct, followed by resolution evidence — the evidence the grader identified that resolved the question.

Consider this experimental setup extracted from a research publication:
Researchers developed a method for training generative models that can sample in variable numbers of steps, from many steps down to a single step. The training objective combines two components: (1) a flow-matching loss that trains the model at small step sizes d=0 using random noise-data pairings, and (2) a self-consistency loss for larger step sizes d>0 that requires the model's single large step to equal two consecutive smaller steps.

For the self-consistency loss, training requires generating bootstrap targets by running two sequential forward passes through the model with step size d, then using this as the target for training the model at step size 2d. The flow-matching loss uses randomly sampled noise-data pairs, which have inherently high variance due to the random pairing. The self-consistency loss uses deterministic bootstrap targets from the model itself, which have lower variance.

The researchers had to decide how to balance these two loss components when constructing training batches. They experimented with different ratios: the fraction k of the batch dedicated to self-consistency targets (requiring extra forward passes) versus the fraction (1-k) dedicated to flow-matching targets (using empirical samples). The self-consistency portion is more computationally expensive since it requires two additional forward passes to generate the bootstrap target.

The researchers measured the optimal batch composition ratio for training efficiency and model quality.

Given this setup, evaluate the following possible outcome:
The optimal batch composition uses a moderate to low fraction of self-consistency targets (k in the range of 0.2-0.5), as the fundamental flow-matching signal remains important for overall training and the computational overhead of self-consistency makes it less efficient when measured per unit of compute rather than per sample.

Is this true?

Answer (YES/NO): YES